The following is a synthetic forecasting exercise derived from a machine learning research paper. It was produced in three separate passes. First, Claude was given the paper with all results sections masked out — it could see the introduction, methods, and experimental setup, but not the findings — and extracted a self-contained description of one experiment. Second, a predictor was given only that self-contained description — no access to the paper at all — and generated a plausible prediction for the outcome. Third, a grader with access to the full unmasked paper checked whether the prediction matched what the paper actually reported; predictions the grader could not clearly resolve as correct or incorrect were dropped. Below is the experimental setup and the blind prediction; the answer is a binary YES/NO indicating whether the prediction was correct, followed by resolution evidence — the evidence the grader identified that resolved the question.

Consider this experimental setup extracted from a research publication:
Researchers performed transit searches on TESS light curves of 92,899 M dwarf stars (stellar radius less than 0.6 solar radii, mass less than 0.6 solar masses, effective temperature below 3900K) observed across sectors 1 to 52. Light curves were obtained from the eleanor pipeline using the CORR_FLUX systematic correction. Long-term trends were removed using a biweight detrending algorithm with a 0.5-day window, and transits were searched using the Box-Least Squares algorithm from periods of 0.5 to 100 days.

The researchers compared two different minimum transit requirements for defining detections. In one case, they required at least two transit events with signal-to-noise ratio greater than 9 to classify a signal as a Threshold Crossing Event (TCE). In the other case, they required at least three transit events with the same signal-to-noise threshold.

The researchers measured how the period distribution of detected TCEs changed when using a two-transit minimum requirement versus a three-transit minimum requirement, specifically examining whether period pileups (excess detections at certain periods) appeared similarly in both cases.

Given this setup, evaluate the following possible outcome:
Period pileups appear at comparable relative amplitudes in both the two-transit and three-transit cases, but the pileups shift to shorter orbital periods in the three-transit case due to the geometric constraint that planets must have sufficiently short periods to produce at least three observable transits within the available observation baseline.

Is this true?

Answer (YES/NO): NO